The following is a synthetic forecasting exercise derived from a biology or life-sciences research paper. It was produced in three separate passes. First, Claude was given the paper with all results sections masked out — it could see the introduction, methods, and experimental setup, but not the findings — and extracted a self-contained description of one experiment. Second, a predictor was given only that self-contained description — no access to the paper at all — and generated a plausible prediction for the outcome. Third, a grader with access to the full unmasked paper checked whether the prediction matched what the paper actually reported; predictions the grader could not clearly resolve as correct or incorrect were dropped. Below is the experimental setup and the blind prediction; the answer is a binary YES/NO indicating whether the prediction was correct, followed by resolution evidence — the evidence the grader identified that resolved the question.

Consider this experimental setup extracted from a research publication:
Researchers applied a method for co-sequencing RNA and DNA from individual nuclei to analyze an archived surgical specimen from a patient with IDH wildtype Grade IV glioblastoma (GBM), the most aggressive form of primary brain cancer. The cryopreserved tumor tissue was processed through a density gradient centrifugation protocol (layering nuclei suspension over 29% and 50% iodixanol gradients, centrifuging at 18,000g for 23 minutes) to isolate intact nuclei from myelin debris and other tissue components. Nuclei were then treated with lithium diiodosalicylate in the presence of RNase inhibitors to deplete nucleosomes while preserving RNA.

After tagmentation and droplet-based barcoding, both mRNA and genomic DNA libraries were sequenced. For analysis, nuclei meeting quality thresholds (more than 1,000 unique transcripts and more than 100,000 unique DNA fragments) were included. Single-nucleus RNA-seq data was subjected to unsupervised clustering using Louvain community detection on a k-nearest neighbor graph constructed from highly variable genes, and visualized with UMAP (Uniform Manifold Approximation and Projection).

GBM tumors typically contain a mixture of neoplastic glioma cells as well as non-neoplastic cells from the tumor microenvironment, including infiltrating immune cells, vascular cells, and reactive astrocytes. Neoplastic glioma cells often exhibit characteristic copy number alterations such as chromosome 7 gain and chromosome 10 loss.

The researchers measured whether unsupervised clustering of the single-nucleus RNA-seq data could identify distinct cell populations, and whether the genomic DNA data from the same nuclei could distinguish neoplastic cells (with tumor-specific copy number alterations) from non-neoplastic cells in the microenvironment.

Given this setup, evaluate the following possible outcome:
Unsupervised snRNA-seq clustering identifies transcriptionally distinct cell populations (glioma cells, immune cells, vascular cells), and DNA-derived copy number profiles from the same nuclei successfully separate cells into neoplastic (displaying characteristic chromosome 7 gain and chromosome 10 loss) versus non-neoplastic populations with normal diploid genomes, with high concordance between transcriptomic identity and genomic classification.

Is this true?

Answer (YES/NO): NO